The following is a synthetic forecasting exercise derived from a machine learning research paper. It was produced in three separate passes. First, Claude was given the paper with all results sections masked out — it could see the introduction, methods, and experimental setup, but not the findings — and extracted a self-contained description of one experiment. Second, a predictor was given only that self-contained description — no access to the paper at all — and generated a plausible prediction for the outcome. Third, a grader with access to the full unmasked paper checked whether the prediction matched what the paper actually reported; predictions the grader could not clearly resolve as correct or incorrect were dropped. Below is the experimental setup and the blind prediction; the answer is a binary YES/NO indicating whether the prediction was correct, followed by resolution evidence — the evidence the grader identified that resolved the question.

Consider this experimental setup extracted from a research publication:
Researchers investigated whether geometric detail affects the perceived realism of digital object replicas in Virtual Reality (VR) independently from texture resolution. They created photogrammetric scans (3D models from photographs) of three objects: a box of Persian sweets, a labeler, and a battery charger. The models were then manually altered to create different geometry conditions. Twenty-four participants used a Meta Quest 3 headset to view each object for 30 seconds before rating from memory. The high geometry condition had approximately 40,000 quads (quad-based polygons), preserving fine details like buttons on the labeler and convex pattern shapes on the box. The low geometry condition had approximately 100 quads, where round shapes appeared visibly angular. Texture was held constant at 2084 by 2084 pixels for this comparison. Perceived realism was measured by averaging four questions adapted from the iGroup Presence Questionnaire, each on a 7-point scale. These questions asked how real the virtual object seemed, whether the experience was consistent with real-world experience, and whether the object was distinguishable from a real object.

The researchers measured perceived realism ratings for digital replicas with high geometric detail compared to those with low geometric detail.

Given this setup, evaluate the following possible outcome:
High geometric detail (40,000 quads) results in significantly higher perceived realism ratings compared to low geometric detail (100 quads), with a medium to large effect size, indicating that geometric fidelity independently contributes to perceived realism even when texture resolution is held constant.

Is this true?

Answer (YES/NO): NO